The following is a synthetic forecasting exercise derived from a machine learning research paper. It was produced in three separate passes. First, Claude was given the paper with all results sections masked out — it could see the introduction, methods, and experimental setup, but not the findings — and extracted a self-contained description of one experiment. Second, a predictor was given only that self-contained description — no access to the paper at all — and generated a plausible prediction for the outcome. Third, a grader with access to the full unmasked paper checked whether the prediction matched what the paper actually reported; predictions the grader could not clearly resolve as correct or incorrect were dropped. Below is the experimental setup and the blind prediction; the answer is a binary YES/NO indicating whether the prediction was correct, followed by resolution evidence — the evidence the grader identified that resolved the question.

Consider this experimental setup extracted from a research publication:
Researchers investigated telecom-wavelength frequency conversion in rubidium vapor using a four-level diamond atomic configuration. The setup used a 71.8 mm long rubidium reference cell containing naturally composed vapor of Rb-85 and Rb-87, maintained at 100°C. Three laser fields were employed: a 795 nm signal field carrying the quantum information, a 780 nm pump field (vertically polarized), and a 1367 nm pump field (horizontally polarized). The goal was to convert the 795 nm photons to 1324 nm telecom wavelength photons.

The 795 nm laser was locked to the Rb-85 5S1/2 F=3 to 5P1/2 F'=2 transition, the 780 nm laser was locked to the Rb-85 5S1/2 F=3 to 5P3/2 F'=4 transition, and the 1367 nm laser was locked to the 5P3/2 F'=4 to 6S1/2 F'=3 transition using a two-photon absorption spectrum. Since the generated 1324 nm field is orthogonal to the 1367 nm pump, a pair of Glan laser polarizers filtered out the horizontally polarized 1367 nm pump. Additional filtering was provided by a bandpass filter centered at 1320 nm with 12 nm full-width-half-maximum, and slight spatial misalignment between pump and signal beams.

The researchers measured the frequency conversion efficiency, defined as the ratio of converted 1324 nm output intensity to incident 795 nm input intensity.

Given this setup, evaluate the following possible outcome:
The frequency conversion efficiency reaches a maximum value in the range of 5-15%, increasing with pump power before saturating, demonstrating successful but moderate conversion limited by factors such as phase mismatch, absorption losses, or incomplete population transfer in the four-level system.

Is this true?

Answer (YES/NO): NO